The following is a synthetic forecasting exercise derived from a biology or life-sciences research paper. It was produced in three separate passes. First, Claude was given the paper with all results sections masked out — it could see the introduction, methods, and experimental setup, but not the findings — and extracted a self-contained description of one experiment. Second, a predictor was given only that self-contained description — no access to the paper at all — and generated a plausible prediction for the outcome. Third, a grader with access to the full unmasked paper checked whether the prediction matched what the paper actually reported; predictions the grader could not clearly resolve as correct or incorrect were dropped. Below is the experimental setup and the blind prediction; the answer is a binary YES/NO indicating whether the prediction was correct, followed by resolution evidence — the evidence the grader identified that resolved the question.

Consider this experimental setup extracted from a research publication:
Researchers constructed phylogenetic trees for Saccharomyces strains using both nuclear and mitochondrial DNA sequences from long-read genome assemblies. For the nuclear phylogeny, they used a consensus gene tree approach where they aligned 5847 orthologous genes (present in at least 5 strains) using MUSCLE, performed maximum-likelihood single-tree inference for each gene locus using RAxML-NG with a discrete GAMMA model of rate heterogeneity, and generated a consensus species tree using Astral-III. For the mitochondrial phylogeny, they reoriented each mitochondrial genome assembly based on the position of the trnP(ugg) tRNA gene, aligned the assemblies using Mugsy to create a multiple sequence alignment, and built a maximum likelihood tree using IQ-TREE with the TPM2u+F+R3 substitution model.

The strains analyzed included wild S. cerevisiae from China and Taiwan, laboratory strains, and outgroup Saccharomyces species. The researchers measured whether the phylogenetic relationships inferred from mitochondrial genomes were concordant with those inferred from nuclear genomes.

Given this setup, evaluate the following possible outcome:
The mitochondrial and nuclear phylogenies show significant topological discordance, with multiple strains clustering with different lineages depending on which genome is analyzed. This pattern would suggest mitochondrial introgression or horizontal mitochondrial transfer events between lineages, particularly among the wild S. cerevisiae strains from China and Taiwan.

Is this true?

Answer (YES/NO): NO